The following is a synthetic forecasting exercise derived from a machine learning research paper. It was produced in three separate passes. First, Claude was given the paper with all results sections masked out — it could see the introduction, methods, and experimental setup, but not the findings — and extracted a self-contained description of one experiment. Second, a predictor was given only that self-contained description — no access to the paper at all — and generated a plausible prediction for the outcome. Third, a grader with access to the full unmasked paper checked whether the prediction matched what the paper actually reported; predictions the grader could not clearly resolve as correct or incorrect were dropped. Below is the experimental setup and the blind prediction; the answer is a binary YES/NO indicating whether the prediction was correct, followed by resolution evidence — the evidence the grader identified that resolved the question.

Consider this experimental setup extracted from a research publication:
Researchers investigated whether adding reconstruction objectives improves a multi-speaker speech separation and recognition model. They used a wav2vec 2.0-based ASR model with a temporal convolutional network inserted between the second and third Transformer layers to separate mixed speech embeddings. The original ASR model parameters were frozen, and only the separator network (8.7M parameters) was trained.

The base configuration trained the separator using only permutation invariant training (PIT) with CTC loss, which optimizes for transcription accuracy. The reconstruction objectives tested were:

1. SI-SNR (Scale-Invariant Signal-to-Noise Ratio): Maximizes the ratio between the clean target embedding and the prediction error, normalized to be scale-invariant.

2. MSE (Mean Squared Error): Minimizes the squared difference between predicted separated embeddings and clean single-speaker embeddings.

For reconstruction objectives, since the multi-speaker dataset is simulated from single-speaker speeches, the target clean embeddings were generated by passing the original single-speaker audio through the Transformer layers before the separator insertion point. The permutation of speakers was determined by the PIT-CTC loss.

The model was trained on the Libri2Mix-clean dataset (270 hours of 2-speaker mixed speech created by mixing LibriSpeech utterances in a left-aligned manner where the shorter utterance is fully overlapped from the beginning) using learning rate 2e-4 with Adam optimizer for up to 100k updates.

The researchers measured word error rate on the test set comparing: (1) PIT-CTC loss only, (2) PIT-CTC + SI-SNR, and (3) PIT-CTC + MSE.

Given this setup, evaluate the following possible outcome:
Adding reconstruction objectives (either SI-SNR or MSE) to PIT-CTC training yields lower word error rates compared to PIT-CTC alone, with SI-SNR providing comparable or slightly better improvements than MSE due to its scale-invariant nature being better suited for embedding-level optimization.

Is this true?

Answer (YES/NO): YES